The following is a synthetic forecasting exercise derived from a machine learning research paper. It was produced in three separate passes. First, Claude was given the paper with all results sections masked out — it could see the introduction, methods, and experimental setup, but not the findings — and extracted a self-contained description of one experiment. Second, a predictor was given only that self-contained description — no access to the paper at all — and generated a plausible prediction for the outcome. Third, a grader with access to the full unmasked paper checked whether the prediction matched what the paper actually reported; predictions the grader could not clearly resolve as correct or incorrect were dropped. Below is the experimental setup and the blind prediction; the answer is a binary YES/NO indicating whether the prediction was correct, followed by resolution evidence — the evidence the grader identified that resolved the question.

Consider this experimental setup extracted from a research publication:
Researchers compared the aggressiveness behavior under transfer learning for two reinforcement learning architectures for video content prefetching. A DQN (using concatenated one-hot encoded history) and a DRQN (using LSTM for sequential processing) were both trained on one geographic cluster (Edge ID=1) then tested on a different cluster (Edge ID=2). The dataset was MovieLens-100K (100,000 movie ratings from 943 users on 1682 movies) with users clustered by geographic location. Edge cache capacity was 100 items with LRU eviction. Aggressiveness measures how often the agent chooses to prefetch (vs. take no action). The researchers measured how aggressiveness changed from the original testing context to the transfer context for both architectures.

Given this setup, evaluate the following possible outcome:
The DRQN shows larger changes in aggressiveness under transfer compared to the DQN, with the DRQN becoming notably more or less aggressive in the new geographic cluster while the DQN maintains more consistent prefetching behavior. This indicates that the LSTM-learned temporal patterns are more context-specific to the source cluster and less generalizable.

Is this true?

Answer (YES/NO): YES